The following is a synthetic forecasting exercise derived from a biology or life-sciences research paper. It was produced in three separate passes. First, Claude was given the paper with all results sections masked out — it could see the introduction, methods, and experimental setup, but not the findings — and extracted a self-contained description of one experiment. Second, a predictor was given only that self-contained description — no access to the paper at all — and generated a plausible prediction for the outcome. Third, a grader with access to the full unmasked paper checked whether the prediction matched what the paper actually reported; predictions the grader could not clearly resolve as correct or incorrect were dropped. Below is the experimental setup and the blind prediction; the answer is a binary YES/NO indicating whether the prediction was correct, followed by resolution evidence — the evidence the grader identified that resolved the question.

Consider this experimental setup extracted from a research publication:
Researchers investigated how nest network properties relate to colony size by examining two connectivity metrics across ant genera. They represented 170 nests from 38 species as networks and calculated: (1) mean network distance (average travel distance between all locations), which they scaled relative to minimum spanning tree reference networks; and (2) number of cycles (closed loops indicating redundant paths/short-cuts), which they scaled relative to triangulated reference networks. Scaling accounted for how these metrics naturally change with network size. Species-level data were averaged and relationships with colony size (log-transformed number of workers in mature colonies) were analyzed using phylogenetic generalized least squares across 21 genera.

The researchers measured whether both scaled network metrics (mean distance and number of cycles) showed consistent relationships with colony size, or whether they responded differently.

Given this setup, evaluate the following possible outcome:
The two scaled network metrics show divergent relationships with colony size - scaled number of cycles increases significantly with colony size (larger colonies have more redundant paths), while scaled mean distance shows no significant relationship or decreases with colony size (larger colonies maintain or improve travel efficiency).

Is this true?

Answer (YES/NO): NO